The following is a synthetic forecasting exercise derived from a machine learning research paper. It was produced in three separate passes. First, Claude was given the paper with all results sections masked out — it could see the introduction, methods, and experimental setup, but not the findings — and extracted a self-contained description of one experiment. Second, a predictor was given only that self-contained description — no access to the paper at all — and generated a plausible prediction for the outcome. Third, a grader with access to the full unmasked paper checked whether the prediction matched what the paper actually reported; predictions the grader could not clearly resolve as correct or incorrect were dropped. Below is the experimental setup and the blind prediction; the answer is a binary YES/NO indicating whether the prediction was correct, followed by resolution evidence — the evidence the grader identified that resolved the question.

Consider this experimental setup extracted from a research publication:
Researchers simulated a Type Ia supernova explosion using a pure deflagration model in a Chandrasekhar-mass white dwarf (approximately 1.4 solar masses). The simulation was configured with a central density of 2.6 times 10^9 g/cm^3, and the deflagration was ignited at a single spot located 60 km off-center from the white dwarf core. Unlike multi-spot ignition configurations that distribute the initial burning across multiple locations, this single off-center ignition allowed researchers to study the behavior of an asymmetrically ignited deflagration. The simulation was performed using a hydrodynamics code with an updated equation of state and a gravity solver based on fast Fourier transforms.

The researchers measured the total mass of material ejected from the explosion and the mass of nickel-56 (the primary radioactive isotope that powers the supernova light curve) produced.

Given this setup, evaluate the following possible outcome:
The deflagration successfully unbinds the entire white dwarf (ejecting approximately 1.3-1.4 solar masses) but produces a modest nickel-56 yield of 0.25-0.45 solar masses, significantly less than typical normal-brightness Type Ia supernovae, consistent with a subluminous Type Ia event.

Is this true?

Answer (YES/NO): NO